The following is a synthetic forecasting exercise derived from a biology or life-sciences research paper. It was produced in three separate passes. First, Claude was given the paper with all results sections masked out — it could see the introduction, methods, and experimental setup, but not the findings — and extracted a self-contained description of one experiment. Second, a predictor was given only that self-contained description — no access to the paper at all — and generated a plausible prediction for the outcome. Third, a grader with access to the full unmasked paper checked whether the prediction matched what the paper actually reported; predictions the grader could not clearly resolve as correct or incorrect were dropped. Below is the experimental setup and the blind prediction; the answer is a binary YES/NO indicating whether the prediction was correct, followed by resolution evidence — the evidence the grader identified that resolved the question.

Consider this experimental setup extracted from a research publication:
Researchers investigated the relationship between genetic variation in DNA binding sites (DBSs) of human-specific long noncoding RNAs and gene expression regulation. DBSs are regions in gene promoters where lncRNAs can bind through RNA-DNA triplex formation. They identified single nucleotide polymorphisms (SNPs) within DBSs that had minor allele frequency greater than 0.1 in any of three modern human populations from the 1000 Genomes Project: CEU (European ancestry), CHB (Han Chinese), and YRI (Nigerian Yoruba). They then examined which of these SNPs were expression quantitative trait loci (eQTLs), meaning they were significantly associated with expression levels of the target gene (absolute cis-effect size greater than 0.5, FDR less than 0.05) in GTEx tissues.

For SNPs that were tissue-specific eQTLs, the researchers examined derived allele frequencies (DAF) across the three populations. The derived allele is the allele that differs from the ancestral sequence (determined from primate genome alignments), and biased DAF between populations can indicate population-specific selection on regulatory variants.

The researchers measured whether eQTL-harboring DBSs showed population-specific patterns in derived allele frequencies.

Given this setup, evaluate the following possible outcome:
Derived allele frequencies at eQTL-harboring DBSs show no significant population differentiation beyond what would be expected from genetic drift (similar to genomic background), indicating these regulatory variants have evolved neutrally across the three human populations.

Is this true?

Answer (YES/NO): NO